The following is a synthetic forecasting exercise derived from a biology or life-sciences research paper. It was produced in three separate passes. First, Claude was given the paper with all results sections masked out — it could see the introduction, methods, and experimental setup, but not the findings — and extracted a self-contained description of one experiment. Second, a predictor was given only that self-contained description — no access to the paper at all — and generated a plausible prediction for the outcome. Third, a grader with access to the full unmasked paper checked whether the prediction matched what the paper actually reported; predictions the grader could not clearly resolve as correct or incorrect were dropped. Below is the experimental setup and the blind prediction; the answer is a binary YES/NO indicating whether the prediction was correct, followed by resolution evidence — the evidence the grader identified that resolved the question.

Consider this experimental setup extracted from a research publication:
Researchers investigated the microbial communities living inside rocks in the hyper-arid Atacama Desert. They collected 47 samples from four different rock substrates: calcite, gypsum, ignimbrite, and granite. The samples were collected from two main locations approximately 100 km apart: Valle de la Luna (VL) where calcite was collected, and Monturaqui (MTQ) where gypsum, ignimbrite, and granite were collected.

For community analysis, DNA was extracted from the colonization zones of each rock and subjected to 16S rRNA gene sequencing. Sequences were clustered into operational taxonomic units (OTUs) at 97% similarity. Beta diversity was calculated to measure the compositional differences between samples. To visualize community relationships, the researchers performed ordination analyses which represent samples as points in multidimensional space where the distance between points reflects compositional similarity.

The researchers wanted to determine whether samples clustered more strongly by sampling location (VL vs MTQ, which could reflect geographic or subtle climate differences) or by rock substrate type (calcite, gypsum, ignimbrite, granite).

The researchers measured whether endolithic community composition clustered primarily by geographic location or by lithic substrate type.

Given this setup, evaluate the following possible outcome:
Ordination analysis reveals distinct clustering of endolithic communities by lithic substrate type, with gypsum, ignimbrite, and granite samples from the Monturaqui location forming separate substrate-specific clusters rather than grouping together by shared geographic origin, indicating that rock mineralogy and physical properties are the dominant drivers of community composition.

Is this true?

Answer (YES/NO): NO